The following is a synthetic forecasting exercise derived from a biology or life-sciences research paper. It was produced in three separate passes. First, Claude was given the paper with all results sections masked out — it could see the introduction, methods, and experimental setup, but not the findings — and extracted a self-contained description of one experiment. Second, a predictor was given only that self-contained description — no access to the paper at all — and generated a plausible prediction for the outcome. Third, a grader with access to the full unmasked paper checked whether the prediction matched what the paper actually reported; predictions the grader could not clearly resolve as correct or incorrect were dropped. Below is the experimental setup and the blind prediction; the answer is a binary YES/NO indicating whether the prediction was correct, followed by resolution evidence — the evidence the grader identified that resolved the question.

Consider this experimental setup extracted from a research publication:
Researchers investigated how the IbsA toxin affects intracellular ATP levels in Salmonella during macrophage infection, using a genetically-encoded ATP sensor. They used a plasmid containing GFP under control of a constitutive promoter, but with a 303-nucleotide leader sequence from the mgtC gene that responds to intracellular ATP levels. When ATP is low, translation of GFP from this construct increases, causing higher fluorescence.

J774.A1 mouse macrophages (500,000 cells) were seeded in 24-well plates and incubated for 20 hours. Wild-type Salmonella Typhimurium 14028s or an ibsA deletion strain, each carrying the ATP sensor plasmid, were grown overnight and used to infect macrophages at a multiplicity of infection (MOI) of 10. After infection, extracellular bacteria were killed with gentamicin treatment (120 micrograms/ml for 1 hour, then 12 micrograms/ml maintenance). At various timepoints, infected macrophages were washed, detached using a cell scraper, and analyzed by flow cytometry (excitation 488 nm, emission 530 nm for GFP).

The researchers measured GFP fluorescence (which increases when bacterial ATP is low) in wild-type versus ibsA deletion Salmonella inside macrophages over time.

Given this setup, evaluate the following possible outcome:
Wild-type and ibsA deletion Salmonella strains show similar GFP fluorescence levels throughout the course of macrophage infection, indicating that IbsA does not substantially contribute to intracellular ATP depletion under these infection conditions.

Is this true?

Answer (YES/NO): NO